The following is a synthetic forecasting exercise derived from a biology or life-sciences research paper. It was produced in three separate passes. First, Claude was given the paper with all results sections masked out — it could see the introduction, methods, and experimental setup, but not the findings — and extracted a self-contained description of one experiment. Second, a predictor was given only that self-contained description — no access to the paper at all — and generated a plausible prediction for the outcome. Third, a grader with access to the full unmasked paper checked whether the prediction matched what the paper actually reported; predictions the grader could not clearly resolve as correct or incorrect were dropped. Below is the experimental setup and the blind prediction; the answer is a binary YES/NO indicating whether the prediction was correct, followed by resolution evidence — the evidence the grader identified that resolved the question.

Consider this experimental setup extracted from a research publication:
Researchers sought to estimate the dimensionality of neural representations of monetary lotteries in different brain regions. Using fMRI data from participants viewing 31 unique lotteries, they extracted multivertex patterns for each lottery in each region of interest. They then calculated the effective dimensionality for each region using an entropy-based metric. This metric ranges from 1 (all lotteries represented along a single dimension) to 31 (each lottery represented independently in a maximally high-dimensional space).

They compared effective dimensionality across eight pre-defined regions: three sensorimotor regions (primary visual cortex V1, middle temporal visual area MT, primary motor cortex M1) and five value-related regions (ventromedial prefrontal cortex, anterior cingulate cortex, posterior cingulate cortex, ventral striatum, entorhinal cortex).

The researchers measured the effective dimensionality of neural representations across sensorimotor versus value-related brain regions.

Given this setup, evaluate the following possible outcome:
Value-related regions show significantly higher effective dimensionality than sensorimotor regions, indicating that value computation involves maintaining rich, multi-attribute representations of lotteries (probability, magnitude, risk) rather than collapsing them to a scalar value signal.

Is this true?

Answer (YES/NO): NO